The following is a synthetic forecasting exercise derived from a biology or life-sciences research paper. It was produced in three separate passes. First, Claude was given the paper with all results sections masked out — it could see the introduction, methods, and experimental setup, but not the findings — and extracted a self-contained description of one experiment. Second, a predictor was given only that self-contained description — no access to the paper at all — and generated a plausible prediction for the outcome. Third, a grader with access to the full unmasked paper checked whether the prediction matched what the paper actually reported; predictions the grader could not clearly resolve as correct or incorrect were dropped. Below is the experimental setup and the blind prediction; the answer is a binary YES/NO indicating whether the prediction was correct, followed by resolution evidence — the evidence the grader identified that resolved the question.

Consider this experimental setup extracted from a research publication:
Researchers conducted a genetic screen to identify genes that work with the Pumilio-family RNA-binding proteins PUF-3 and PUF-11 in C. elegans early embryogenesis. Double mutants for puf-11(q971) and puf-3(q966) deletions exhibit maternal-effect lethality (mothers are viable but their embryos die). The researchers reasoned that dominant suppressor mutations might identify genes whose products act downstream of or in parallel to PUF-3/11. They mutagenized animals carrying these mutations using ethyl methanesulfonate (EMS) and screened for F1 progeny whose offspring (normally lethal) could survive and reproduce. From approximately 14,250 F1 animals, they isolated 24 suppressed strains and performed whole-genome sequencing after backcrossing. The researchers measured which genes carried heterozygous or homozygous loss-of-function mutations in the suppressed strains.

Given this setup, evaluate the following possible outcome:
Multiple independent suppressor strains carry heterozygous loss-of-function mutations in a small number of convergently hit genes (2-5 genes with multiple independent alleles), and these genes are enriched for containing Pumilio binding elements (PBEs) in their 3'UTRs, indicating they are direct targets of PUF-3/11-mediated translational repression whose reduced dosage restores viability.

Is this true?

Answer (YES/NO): NO